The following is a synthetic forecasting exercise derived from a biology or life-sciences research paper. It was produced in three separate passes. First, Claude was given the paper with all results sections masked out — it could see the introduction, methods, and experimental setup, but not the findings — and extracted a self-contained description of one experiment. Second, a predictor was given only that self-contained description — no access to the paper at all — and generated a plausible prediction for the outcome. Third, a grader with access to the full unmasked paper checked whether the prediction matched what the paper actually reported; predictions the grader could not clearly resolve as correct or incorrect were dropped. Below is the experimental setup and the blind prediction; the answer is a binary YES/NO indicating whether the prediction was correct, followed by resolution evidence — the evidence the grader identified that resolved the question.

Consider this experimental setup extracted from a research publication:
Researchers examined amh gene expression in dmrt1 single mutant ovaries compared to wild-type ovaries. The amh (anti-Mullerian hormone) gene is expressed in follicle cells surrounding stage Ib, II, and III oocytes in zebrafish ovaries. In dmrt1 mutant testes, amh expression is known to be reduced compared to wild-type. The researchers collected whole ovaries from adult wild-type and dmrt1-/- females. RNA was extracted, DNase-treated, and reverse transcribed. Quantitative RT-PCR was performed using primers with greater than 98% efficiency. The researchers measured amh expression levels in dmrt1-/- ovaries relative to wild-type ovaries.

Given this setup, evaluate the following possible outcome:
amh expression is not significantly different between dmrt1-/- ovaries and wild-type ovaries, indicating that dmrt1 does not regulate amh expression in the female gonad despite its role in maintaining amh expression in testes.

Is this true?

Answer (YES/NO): NO